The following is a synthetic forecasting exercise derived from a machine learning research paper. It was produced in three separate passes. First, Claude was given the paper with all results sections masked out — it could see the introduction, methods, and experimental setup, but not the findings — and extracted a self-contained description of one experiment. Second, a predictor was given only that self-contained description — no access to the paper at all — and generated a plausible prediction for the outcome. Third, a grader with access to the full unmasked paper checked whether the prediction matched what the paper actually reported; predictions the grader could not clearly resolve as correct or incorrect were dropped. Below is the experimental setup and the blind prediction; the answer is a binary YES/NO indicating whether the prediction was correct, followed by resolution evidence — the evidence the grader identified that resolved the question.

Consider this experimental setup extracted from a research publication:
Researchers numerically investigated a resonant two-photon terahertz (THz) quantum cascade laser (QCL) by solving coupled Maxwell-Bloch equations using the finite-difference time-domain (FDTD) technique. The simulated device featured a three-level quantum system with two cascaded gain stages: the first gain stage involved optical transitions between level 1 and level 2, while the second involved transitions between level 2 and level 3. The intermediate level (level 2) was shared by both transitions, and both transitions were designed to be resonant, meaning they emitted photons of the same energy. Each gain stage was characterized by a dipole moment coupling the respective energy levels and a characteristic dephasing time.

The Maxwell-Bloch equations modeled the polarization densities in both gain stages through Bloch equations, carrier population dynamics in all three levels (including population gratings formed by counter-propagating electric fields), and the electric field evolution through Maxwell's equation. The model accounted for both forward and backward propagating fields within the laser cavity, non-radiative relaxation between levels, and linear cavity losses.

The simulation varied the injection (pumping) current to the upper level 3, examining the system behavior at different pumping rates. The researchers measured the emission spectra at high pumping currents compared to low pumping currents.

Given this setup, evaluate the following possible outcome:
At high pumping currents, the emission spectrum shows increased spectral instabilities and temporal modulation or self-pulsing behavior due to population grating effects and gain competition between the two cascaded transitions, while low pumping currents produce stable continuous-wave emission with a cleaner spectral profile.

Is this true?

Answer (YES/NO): NO